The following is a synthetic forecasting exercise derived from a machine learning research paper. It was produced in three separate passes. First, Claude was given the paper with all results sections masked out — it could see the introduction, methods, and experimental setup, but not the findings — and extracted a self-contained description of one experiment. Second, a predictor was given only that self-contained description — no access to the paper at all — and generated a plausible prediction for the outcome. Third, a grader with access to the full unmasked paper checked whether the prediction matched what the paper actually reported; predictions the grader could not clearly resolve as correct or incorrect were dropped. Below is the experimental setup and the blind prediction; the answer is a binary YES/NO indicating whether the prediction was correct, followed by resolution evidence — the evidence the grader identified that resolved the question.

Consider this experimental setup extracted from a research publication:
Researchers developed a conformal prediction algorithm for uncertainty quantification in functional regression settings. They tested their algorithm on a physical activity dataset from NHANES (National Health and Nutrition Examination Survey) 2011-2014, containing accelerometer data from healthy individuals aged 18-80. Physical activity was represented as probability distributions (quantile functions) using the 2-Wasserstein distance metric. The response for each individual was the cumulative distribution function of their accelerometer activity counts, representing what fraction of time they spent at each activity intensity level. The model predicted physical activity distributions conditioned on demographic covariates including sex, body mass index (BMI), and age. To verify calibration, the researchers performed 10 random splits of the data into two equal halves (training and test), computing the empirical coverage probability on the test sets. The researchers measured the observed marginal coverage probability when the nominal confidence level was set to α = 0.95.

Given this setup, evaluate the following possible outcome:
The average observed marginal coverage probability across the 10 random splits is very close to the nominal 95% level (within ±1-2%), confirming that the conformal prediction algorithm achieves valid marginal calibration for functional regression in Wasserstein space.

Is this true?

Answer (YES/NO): NO